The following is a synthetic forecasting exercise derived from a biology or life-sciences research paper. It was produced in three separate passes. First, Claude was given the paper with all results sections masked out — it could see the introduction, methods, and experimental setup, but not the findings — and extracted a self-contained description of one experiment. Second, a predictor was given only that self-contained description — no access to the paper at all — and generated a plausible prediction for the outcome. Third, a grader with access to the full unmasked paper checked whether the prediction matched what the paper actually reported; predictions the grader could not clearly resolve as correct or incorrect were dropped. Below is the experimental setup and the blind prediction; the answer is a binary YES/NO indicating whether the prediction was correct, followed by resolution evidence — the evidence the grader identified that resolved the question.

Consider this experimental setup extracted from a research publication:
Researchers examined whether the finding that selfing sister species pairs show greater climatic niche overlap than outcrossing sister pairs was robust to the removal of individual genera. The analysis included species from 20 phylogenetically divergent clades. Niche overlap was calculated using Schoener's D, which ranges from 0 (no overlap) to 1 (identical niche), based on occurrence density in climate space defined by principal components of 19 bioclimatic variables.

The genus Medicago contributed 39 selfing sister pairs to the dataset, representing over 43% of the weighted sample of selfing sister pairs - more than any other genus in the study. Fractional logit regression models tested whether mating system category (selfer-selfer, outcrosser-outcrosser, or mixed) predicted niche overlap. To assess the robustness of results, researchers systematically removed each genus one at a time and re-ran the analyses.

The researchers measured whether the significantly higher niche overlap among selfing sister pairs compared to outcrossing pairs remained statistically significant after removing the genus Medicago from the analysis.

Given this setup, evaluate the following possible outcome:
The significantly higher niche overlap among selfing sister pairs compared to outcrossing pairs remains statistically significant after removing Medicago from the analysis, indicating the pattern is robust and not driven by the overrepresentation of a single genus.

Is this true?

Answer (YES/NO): NO